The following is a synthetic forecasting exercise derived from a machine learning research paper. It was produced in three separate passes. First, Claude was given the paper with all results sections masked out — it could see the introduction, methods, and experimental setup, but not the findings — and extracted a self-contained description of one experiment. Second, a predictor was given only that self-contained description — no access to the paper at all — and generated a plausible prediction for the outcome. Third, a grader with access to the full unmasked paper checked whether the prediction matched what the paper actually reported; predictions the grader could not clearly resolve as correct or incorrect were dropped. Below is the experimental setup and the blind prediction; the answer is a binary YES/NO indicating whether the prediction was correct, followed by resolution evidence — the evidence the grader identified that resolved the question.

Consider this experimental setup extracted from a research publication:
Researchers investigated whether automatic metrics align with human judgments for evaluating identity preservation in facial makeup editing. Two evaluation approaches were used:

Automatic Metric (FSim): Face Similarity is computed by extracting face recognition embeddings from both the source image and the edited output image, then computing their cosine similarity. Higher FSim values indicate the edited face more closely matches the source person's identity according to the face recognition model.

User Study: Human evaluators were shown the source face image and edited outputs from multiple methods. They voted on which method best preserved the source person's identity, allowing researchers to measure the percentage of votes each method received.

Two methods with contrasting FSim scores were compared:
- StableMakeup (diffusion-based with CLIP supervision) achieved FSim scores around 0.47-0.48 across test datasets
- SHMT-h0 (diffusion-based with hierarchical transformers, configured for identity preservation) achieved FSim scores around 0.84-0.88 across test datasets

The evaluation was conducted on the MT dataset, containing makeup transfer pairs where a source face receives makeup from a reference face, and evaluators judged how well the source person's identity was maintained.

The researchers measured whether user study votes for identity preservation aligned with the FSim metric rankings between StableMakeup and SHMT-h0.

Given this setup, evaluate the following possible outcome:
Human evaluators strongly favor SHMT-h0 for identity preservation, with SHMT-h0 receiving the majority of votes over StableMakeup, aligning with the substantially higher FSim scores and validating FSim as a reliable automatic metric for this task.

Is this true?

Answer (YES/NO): YES